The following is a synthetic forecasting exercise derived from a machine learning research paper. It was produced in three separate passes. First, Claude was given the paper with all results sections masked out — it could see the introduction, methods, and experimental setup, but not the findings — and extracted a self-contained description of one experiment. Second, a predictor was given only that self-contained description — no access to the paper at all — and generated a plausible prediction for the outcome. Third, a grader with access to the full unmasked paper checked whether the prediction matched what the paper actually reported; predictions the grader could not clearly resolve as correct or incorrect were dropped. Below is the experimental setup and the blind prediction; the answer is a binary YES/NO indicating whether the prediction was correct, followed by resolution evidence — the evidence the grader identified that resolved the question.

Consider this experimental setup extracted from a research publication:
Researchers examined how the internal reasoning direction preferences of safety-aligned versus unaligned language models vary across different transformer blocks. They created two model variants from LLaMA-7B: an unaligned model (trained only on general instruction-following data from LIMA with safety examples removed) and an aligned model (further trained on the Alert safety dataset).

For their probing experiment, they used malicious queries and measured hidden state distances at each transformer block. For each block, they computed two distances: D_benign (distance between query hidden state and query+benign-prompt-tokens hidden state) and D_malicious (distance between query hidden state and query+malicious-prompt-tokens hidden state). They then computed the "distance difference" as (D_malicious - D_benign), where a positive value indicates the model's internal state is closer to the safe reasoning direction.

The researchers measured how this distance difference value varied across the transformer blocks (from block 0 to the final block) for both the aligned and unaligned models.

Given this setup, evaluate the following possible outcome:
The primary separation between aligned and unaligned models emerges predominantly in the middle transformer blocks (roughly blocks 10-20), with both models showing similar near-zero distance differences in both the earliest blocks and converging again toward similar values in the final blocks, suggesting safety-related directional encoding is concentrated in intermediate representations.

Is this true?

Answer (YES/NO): NO